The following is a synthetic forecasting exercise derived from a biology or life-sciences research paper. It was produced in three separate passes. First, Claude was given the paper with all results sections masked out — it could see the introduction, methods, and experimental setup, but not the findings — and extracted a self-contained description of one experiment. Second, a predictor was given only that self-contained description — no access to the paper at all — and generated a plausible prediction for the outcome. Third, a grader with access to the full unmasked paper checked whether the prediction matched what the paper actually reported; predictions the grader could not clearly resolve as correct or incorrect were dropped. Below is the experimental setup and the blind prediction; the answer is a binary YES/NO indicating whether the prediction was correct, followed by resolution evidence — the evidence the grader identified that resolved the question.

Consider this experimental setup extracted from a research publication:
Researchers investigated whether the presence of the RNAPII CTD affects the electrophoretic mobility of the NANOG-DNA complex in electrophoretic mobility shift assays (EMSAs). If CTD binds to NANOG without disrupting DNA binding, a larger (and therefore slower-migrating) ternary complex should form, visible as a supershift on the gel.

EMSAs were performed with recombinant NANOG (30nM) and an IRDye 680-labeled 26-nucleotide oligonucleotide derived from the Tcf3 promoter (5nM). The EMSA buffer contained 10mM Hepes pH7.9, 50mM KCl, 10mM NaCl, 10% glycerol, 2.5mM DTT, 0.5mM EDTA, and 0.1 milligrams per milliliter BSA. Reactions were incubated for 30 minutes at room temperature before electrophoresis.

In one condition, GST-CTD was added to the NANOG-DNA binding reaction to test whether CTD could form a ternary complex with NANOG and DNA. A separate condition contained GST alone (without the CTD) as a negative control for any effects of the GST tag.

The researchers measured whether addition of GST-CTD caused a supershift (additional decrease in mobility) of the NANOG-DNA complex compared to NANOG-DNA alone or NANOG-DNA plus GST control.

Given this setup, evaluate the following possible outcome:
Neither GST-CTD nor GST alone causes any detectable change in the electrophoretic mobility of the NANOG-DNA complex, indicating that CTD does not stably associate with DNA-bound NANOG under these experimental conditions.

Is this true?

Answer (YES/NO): NO